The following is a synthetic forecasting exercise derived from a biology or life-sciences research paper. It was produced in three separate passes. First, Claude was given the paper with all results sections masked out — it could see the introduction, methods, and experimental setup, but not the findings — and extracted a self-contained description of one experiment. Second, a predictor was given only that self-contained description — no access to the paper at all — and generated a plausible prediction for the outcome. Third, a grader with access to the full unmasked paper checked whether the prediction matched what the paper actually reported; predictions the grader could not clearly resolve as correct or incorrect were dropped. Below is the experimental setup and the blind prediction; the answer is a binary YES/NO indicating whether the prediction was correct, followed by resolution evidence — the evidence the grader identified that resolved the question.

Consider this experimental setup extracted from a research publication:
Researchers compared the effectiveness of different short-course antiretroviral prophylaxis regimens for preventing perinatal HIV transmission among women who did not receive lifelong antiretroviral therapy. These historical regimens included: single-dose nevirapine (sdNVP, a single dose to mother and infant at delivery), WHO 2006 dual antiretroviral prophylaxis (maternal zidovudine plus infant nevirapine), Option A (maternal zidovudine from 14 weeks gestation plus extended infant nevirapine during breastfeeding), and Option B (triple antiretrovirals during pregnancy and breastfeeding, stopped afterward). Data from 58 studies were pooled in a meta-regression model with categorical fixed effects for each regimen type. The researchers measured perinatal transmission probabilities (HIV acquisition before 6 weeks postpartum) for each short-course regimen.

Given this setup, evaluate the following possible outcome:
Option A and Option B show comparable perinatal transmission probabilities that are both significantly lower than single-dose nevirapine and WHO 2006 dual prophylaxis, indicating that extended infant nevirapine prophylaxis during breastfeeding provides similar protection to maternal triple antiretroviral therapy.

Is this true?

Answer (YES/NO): NO